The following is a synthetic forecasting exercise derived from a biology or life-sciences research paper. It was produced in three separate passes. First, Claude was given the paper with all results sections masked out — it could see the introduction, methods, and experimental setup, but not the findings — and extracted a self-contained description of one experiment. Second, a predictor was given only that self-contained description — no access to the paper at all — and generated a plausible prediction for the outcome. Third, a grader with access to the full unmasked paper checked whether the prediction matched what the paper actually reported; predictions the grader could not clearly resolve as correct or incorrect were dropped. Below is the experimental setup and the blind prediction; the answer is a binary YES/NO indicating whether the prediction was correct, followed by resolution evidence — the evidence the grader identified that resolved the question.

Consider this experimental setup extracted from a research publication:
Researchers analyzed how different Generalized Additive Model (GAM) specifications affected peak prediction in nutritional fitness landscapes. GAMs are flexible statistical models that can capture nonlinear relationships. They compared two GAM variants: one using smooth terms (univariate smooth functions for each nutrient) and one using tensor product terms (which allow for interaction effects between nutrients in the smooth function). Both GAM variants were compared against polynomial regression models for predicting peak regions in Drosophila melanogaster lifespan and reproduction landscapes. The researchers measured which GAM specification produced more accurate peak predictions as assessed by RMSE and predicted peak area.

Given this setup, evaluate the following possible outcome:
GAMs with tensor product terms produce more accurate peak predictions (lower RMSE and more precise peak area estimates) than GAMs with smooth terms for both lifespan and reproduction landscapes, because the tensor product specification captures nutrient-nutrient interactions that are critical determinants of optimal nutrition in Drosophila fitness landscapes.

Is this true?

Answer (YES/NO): NO